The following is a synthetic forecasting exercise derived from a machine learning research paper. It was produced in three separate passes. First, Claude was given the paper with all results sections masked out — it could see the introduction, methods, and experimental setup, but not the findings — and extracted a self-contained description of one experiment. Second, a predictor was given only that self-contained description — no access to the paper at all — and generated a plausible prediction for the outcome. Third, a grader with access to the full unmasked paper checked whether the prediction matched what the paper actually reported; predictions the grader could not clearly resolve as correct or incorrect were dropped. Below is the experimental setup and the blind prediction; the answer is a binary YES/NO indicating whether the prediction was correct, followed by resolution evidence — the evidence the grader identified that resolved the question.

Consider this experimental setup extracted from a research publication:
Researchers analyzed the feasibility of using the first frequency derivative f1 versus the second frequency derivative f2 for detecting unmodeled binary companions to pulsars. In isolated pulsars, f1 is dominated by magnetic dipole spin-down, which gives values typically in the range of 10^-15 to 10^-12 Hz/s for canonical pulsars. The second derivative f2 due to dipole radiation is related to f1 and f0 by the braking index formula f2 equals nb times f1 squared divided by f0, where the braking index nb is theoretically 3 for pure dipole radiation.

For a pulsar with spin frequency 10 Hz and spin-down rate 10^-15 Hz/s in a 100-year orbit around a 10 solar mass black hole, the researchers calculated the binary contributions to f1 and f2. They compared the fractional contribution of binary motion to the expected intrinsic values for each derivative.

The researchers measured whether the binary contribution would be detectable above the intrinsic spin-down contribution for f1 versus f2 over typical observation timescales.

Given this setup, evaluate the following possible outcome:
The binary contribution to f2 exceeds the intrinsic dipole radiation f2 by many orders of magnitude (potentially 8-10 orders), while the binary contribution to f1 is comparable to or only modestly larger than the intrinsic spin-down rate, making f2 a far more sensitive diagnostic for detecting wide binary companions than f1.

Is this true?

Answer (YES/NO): NO